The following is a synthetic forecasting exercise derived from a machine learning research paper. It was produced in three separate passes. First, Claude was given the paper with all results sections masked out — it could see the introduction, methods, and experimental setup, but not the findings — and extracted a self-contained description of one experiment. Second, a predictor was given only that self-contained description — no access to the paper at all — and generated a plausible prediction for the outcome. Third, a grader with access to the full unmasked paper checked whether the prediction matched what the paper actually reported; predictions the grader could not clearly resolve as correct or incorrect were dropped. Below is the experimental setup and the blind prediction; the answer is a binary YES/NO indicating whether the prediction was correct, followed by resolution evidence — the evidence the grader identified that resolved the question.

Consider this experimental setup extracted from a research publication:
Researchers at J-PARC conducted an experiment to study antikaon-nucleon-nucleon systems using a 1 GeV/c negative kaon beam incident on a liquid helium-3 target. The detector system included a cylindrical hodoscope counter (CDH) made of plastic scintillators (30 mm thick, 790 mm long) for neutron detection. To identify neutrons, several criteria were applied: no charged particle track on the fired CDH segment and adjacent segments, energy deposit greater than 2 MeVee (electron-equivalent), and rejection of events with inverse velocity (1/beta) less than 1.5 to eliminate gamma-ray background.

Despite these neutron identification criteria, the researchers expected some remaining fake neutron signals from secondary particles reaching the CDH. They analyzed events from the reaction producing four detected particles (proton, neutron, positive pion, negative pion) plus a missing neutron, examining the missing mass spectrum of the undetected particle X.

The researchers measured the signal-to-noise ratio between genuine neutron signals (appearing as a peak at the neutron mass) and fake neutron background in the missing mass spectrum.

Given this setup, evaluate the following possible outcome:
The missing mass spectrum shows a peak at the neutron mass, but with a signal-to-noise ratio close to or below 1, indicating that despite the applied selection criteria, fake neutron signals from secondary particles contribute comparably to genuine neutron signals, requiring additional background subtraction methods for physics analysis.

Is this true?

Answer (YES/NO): YES